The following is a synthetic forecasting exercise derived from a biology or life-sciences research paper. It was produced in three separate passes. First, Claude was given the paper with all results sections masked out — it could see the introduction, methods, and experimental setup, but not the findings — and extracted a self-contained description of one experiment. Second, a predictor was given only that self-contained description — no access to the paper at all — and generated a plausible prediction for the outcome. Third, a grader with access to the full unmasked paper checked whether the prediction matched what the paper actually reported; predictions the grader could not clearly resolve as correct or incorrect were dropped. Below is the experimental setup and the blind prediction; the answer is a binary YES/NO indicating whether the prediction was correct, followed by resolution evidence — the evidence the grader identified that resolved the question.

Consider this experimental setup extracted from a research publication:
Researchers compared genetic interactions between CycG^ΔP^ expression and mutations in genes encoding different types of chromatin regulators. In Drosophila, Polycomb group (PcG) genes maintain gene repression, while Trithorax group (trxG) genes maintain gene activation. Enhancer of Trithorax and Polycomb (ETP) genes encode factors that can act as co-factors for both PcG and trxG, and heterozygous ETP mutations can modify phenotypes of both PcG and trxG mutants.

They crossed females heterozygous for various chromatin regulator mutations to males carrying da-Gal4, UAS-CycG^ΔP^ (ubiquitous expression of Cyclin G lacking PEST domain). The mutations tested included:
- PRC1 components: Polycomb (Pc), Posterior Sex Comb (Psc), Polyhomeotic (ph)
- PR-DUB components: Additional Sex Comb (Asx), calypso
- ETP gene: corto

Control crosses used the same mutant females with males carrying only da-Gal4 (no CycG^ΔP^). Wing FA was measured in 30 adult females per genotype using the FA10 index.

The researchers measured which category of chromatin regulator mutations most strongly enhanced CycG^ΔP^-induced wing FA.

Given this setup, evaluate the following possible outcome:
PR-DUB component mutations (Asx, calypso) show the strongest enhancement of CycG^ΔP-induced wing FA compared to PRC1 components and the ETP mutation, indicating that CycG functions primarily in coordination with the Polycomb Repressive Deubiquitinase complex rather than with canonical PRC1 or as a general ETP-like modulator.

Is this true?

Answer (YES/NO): NO